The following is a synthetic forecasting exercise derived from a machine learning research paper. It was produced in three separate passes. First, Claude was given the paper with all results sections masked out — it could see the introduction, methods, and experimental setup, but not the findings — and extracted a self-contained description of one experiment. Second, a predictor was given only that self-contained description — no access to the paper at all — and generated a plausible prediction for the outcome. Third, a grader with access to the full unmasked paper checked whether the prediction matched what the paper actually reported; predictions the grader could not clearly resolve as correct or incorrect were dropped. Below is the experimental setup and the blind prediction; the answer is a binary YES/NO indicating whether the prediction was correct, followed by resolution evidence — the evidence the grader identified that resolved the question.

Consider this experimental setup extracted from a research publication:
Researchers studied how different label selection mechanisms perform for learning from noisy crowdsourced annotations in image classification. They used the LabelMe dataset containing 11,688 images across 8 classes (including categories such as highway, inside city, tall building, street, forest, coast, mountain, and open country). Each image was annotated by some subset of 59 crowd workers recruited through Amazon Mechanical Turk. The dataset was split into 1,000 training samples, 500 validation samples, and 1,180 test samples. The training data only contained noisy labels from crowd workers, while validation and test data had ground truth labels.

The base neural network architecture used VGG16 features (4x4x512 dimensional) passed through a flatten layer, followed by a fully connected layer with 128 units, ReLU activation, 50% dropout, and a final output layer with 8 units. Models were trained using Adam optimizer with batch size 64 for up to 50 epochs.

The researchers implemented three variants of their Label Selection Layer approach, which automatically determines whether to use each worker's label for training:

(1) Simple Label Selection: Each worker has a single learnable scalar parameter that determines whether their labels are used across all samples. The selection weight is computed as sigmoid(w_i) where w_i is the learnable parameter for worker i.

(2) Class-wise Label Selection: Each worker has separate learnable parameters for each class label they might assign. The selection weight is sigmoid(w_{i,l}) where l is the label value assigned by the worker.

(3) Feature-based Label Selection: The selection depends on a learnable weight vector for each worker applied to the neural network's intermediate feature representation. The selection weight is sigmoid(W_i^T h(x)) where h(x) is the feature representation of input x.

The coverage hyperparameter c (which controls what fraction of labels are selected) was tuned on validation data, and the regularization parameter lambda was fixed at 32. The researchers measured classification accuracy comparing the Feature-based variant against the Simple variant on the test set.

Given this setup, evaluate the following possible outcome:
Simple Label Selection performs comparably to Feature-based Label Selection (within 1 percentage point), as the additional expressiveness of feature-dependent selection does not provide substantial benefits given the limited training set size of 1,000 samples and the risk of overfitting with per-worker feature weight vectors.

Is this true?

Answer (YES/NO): NO